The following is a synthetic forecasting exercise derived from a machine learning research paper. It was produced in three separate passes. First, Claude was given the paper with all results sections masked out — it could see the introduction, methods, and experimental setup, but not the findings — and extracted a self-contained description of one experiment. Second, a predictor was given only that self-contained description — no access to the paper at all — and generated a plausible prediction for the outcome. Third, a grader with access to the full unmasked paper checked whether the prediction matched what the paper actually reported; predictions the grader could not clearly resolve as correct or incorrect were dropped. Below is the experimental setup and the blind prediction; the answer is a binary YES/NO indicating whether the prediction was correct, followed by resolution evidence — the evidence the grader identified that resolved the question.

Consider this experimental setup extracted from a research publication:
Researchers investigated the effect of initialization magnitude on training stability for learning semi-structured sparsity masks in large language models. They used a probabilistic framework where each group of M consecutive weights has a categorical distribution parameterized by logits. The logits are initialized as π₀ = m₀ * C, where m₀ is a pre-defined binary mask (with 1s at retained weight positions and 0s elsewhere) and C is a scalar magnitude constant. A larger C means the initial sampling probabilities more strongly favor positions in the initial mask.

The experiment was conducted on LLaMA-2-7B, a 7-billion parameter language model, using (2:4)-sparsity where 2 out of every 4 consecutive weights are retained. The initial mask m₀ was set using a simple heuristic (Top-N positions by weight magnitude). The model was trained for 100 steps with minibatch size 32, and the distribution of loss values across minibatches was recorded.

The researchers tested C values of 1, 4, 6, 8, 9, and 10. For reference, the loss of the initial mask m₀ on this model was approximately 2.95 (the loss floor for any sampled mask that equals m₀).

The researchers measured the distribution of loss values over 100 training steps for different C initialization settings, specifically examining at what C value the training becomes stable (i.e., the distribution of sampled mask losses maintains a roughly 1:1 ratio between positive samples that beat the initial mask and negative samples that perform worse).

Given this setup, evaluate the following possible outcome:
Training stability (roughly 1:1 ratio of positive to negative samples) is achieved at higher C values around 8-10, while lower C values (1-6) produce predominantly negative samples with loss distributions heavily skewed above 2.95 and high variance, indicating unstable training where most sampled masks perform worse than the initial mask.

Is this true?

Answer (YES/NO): YES